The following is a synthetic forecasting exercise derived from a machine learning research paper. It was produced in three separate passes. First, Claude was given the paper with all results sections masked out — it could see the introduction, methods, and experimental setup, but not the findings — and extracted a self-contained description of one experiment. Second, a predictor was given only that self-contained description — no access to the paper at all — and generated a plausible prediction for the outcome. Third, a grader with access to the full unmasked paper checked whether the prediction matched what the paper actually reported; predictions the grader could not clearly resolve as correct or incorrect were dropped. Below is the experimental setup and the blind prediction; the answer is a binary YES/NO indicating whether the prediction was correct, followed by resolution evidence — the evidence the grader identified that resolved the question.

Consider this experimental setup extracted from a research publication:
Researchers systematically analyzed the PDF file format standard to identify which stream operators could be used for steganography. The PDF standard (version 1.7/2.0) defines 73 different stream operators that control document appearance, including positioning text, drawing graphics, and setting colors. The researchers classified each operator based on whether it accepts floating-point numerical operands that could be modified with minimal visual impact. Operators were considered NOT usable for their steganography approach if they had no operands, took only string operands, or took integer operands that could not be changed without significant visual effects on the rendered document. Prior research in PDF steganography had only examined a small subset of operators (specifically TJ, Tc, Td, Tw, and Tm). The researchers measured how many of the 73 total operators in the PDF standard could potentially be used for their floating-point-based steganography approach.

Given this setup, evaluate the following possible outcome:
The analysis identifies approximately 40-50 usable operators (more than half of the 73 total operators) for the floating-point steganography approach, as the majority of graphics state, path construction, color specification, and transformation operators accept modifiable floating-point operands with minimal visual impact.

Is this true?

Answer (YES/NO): NO